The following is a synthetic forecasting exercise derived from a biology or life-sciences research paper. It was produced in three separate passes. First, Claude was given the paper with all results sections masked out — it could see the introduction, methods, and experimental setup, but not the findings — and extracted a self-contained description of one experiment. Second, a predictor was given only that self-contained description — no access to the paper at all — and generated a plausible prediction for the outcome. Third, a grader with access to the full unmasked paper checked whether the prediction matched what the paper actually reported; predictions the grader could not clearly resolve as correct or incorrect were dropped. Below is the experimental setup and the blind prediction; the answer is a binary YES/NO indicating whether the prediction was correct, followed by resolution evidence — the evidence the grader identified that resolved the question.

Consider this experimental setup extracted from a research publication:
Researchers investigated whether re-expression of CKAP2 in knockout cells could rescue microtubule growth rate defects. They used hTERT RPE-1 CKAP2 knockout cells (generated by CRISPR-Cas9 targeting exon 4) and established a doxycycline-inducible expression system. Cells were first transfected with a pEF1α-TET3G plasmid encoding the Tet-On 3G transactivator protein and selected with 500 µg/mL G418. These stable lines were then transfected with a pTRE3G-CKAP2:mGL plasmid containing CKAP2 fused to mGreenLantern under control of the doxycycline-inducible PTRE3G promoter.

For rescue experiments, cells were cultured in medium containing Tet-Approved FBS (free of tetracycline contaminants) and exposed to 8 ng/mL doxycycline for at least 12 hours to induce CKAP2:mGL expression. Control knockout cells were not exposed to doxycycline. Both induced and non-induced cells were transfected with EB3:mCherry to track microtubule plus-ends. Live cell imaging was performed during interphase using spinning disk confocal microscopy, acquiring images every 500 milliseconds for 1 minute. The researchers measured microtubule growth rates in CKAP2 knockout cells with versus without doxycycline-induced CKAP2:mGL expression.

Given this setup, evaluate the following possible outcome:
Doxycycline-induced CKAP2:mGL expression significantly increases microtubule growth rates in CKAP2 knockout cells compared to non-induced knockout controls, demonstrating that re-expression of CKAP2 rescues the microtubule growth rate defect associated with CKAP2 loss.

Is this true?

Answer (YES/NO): NO